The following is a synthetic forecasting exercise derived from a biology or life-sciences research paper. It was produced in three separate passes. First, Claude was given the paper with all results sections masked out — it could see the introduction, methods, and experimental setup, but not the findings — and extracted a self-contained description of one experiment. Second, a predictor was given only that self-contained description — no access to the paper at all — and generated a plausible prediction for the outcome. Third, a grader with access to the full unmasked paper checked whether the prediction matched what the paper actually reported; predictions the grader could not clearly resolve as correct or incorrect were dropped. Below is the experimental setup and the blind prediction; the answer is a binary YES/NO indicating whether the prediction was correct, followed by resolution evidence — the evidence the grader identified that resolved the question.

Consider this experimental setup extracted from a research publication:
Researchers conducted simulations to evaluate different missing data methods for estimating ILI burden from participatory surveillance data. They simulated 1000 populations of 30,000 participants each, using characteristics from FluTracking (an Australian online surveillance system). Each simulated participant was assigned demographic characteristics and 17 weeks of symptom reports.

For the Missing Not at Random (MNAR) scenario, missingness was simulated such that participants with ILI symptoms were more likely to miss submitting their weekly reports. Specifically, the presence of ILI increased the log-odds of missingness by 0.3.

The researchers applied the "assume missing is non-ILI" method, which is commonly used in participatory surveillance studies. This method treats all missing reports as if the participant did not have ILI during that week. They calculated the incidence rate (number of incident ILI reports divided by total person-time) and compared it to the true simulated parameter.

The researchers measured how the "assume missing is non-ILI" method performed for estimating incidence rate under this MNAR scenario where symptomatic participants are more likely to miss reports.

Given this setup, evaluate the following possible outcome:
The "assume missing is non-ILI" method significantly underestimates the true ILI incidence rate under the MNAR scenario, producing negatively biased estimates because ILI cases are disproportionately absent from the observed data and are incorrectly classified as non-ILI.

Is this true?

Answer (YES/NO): YES